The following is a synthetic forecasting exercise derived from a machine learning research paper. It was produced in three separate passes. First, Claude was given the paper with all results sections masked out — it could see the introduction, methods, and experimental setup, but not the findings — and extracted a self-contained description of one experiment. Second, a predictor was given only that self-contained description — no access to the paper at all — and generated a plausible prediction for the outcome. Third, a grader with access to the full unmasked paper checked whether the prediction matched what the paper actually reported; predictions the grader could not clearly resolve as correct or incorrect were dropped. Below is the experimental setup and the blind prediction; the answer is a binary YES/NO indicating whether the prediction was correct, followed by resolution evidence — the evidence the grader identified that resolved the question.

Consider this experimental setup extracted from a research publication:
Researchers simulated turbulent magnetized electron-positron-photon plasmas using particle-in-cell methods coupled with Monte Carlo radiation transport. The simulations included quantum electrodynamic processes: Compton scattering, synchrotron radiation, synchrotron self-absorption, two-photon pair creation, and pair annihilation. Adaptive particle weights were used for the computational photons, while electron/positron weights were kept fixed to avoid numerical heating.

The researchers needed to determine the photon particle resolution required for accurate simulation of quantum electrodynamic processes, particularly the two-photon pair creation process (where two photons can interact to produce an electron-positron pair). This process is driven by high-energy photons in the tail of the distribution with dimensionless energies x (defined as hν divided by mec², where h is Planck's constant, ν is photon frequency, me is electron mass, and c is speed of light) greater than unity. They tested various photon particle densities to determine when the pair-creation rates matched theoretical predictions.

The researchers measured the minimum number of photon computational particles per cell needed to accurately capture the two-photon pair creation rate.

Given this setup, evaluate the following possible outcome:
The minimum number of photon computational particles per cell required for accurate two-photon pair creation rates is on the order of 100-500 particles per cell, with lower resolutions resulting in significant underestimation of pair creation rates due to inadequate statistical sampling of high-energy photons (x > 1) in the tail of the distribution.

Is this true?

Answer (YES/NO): YES